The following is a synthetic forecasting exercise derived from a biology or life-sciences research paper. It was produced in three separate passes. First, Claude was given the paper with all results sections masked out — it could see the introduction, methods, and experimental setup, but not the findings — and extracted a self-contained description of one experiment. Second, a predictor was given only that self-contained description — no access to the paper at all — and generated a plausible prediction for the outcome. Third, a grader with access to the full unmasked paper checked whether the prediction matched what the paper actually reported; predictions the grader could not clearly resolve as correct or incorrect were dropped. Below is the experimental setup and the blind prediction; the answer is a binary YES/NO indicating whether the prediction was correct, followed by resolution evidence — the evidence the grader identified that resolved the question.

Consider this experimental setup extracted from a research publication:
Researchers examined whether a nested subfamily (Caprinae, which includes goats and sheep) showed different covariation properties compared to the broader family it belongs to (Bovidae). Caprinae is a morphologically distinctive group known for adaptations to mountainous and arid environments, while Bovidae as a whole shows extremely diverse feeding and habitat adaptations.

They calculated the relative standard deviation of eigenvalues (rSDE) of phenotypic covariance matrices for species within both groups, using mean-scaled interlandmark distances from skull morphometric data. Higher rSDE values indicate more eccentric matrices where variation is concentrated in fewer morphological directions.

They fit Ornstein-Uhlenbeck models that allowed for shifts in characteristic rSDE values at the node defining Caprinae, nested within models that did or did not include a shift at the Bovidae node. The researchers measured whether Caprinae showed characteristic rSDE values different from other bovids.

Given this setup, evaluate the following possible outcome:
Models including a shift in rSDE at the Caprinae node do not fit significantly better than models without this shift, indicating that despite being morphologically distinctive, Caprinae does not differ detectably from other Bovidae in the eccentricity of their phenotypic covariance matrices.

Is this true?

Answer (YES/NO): NO